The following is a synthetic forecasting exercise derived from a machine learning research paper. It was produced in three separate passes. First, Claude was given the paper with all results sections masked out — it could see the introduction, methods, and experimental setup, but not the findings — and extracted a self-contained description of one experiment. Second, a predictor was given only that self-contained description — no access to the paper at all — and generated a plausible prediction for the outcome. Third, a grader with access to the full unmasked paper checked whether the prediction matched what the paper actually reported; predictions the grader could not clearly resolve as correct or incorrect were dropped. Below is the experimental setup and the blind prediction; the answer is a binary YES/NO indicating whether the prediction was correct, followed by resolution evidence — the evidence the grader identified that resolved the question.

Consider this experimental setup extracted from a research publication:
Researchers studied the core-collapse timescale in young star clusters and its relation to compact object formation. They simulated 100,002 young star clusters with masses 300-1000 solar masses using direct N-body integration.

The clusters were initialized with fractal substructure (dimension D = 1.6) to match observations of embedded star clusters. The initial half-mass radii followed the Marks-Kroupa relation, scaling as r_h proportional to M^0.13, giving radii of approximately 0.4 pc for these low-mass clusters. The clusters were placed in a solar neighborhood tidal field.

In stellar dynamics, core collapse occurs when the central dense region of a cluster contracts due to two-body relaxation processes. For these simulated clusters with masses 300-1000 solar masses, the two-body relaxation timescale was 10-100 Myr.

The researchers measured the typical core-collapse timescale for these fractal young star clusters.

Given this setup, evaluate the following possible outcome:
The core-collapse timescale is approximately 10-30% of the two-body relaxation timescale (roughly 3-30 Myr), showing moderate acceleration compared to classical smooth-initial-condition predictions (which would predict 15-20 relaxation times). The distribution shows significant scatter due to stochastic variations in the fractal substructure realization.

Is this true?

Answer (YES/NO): NO